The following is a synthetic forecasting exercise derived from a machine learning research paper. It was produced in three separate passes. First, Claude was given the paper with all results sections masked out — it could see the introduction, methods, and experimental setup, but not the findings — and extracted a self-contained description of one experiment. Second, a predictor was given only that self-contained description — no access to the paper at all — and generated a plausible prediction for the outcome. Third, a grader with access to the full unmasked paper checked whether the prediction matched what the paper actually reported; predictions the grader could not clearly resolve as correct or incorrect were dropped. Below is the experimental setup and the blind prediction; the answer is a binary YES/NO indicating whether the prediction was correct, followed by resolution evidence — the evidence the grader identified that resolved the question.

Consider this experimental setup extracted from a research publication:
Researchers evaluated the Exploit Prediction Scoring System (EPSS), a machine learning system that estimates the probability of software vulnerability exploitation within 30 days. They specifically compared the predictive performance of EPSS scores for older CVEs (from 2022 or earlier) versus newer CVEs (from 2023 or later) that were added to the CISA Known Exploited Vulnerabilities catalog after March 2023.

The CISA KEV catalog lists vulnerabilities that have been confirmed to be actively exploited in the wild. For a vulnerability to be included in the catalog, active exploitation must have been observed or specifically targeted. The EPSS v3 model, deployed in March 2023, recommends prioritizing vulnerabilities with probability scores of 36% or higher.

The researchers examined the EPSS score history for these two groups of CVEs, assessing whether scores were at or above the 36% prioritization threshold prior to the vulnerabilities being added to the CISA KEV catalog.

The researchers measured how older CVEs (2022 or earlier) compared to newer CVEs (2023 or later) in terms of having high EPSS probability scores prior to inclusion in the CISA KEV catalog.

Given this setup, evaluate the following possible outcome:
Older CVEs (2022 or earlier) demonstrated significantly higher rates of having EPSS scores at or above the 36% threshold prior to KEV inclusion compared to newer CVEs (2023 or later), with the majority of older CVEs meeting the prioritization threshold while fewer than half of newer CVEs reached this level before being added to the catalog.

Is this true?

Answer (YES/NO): YES